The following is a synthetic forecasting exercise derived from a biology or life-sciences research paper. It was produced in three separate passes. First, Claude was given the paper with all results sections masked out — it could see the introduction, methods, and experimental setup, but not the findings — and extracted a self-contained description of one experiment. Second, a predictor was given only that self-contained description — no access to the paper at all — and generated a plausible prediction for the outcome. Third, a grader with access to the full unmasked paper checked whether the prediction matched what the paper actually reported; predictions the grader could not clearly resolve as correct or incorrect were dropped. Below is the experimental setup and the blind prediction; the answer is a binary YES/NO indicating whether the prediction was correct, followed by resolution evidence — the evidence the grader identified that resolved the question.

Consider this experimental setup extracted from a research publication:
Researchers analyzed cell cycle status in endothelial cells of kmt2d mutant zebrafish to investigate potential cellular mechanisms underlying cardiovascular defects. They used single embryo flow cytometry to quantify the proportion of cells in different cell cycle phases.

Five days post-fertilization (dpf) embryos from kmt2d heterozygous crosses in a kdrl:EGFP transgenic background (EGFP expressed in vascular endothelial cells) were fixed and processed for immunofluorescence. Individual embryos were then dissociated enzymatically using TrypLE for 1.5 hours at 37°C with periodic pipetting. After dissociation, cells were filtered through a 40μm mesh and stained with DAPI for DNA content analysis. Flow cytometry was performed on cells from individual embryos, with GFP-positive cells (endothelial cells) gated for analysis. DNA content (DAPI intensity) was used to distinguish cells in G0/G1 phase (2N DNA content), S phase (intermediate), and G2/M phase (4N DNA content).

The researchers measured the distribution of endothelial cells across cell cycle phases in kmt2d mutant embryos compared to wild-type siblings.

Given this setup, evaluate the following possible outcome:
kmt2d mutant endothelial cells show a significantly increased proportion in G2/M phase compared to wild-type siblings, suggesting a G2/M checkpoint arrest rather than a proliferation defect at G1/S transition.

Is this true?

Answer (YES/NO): NO